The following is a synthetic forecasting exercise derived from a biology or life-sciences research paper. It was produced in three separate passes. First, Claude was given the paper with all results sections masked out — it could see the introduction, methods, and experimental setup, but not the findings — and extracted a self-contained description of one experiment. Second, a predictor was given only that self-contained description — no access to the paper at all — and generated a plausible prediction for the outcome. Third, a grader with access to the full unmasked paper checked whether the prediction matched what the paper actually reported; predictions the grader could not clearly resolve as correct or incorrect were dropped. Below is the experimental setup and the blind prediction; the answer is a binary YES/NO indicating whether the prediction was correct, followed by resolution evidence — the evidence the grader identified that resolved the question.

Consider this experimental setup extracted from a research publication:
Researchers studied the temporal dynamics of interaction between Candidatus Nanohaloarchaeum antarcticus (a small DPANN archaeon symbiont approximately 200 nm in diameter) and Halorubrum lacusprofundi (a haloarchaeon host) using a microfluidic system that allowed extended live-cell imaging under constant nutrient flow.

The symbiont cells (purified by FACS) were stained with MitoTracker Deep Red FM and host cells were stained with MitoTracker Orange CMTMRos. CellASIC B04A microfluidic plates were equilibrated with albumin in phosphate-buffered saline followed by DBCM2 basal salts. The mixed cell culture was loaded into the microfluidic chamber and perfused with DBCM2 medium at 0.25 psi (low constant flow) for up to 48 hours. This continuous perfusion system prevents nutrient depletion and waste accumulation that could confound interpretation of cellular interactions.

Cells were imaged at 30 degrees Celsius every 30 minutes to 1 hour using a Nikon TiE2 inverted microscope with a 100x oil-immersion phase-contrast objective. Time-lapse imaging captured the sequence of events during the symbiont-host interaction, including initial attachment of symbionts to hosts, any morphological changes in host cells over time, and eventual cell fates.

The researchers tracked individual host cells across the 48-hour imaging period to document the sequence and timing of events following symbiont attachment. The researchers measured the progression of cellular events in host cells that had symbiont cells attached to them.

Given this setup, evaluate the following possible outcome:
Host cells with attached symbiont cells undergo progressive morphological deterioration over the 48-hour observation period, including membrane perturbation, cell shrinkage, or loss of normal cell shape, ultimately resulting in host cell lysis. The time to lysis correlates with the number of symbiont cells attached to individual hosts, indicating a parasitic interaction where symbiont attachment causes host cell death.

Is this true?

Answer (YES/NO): NO